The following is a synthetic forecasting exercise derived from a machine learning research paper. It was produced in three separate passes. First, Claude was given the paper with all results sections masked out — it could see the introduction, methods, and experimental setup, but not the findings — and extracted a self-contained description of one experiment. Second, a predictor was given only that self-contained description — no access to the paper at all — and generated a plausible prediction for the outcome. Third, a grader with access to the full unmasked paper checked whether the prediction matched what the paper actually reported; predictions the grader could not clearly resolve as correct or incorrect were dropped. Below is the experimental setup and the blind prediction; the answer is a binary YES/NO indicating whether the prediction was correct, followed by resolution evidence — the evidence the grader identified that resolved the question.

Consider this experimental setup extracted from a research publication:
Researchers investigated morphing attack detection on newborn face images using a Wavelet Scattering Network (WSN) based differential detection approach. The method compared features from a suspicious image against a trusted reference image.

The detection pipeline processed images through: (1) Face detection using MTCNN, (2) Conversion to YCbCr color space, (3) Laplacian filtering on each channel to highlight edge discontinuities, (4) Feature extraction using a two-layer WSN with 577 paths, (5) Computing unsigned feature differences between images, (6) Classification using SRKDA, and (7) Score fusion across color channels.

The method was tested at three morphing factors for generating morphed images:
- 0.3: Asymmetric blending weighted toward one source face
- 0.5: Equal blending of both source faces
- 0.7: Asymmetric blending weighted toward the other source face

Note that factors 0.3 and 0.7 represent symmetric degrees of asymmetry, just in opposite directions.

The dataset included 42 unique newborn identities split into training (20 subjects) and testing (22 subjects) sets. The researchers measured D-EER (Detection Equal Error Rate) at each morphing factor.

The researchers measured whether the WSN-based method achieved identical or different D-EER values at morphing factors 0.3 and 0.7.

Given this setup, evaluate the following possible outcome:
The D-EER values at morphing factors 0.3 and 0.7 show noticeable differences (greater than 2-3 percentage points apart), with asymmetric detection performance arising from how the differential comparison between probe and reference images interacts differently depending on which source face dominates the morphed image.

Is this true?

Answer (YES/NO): NO